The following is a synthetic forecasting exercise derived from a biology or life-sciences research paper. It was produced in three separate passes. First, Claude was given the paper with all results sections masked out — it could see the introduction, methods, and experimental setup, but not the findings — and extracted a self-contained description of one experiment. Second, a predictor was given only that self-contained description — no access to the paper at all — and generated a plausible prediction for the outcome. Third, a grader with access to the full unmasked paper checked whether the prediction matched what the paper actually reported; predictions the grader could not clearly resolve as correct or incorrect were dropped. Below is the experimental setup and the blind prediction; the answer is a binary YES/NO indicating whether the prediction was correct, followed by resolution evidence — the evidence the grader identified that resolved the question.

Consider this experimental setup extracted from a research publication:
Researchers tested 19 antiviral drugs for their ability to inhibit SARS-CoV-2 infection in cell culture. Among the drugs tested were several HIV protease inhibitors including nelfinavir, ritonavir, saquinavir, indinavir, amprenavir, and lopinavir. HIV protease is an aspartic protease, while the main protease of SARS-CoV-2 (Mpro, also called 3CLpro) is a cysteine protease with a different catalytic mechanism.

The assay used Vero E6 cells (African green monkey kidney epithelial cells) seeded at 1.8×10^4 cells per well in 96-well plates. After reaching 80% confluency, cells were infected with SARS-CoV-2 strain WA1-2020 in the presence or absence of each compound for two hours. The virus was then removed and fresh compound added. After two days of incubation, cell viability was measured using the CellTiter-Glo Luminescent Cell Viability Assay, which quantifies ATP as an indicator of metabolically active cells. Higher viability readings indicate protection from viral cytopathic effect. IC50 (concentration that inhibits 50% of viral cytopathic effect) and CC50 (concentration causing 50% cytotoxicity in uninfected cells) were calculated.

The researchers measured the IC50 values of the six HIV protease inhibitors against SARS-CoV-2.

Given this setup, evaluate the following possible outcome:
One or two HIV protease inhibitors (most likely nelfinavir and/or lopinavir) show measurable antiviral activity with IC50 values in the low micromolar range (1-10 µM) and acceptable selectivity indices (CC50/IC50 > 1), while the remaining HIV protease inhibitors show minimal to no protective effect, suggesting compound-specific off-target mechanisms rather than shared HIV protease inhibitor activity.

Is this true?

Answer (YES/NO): NO